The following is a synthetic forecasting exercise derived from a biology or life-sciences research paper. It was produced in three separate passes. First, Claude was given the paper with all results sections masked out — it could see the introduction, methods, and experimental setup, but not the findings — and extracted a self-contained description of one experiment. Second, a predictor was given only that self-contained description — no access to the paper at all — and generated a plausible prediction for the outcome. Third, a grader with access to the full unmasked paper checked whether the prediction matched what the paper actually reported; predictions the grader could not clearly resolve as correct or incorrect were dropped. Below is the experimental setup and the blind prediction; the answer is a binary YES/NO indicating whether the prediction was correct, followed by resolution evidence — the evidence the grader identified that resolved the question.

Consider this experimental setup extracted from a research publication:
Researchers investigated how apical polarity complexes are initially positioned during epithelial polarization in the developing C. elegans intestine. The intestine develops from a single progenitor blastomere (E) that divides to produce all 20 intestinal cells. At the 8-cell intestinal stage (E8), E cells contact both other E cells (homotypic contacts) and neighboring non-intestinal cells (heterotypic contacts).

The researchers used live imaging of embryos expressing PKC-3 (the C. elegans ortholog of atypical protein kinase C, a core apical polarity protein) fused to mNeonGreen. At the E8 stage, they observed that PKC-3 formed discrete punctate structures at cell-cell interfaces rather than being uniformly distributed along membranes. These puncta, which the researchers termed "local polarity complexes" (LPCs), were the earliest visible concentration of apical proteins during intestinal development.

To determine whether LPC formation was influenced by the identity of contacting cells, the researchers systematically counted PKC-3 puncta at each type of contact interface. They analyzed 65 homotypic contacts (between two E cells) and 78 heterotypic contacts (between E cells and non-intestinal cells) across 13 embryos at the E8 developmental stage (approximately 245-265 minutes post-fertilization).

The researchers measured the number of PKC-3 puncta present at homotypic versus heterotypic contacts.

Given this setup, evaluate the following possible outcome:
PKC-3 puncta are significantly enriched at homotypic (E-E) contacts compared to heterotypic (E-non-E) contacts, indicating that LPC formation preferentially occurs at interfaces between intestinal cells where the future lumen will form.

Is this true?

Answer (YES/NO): YES